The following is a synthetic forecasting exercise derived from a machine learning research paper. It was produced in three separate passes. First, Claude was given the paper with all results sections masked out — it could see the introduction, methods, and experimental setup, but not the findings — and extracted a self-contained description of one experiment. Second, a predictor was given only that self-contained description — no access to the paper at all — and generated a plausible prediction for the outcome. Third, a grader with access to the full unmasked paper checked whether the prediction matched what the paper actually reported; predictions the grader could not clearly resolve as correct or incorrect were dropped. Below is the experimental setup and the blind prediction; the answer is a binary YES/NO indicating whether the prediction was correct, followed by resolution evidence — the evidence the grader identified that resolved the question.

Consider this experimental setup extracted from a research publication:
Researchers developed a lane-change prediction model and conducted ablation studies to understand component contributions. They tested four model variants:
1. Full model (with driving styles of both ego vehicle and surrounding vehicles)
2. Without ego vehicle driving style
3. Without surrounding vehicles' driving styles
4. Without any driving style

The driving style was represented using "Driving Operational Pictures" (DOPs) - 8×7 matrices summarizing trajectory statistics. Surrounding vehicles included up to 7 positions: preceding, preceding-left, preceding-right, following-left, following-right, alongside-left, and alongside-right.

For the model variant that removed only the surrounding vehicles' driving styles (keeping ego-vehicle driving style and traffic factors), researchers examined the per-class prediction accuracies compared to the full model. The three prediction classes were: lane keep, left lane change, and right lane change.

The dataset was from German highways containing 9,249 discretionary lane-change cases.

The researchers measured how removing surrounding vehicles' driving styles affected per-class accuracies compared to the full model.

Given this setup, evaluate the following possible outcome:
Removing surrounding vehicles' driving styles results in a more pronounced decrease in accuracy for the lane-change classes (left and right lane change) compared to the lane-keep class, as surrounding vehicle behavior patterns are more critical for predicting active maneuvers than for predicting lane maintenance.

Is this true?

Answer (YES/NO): NO